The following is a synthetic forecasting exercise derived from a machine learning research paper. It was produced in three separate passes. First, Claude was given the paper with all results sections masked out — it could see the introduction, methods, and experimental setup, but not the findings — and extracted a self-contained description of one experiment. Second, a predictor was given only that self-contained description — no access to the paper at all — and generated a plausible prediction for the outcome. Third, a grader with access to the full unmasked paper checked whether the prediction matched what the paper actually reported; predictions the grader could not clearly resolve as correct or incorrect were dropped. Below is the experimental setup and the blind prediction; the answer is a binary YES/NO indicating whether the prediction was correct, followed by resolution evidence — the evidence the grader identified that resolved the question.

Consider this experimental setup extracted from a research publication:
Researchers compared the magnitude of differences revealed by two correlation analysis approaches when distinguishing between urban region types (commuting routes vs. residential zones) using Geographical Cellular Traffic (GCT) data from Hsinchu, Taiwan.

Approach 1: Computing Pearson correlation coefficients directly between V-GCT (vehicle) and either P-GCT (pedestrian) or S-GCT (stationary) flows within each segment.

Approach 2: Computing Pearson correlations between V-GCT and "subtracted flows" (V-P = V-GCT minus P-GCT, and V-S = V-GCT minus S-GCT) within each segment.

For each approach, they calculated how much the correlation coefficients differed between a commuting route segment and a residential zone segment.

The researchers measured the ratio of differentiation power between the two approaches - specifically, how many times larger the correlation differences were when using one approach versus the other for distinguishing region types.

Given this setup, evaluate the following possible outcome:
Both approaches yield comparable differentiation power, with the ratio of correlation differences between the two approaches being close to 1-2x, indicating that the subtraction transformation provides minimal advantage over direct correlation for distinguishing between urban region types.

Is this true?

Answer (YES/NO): NO